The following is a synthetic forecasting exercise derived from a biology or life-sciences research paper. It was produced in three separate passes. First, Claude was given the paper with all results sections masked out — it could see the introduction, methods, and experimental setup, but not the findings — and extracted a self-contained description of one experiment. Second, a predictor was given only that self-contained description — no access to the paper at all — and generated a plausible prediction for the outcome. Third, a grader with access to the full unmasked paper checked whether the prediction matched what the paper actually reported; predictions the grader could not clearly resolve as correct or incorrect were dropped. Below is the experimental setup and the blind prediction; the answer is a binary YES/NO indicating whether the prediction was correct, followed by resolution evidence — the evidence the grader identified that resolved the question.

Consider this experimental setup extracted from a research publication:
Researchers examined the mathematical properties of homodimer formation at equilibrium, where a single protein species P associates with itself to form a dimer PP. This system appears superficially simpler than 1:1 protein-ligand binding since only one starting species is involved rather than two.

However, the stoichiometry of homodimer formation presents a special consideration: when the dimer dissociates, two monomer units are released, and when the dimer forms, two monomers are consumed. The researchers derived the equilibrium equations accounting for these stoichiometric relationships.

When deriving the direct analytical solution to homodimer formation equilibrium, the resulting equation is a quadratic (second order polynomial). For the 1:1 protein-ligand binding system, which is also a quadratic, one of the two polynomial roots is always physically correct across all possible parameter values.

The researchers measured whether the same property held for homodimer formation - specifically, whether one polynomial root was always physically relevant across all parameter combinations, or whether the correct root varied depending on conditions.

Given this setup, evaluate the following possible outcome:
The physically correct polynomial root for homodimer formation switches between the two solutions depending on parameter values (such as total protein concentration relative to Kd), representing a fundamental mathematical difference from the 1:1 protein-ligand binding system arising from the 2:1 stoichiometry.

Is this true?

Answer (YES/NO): NO